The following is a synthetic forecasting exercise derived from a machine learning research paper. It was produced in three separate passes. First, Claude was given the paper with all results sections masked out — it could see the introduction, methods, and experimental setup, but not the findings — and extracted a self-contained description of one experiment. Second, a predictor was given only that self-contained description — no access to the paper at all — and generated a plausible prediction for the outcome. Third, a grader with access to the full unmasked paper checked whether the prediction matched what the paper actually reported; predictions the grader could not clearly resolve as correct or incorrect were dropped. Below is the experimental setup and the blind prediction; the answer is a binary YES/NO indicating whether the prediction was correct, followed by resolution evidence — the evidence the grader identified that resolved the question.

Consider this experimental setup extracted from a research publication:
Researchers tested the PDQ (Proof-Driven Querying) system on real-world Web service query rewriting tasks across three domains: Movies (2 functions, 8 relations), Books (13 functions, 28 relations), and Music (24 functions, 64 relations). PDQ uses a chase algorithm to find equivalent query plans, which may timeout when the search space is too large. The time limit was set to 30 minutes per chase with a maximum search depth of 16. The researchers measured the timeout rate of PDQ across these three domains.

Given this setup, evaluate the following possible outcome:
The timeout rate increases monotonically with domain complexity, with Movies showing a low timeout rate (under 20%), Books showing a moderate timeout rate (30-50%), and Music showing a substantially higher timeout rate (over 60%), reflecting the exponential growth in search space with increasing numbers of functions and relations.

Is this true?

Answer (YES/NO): NO